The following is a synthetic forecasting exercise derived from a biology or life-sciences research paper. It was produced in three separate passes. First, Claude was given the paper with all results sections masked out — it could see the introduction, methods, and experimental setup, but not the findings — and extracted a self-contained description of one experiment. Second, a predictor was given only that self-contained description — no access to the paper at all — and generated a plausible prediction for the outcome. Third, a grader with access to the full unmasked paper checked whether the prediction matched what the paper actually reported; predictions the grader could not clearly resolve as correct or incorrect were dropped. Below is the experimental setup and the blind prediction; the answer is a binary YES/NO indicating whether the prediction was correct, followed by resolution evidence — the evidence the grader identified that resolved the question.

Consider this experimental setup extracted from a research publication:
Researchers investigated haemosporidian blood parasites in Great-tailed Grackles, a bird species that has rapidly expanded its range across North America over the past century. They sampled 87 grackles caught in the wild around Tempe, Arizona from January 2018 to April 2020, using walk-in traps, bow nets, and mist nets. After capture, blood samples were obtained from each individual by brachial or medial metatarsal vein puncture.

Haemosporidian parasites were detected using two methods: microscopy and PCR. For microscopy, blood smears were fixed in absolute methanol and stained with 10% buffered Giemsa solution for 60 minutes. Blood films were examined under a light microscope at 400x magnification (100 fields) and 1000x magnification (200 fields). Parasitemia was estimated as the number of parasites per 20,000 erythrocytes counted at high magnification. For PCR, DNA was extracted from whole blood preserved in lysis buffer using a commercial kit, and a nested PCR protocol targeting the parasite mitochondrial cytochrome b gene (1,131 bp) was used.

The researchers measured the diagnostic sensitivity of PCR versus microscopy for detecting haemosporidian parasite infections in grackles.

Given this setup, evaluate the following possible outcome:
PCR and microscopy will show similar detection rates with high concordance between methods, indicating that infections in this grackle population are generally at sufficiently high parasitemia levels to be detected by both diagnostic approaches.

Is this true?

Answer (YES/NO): NO